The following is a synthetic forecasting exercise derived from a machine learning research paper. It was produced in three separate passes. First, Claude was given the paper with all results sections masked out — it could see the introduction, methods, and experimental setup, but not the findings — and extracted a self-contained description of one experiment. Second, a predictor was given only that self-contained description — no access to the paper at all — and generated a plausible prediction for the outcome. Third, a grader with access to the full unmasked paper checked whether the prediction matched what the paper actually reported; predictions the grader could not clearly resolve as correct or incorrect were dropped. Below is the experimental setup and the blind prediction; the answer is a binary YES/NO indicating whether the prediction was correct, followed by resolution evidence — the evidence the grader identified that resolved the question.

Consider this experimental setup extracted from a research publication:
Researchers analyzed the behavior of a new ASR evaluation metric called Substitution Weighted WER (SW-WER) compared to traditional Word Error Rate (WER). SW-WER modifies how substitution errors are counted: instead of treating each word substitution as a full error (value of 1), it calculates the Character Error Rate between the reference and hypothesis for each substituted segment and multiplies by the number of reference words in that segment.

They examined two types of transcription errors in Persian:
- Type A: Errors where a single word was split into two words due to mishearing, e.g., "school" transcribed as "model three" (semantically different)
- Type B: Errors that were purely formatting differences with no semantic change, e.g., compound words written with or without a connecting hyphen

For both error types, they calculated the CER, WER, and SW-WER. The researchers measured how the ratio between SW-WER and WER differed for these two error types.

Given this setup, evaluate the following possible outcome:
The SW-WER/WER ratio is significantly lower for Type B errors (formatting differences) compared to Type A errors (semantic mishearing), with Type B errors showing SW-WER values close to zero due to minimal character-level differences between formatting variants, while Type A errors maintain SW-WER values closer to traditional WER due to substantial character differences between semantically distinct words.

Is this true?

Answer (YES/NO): NO